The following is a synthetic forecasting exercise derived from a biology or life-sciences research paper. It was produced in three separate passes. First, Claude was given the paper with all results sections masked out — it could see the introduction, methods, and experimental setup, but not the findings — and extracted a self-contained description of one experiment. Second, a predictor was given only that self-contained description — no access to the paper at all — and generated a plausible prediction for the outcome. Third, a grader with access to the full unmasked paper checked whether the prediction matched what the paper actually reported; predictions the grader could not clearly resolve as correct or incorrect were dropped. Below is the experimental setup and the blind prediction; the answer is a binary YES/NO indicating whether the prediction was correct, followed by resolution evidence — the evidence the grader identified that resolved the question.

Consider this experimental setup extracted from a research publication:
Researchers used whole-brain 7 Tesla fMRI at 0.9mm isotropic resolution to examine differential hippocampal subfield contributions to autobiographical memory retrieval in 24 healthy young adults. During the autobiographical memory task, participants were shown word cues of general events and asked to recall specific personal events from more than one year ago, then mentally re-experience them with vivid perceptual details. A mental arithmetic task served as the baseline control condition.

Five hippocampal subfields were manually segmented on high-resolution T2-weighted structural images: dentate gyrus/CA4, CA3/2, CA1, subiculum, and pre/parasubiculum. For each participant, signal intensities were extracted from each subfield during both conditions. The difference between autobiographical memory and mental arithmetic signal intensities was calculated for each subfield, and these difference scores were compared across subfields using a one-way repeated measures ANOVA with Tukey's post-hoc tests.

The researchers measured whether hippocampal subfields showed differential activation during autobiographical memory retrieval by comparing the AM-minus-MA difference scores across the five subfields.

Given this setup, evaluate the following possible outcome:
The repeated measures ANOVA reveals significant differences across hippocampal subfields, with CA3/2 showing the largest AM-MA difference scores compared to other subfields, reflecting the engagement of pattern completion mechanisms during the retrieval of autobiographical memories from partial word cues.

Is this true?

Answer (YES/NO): NO